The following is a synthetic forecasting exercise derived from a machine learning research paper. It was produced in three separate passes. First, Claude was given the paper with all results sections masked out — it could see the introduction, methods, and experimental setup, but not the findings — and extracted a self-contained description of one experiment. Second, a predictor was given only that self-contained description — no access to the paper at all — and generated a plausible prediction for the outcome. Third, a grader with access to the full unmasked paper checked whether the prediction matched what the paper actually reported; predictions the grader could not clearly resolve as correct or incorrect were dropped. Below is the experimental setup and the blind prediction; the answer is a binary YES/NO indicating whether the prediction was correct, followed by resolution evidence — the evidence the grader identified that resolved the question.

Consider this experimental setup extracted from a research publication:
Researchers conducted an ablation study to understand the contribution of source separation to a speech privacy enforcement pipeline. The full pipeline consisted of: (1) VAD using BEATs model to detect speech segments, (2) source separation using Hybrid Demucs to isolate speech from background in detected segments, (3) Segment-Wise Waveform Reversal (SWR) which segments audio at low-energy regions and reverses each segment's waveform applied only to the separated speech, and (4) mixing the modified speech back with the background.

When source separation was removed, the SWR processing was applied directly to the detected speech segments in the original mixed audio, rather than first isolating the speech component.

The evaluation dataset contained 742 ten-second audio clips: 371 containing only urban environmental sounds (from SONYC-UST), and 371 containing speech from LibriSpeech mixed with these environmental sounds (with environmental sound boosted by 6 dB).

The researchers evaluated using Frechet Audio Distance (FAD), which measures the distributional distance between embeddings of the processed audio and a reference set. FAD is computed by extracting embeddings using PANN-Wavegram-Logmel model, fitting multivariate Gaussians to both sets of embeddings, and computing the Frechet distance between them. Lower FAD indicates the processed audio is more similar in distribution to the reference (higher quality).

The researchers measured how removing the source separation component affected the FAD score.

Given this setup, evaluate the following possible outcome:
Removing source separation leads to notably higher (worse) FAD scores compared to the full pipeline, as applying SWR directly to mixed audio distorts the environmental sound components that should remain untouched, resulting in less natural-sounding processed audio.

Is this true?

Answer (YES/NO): YES